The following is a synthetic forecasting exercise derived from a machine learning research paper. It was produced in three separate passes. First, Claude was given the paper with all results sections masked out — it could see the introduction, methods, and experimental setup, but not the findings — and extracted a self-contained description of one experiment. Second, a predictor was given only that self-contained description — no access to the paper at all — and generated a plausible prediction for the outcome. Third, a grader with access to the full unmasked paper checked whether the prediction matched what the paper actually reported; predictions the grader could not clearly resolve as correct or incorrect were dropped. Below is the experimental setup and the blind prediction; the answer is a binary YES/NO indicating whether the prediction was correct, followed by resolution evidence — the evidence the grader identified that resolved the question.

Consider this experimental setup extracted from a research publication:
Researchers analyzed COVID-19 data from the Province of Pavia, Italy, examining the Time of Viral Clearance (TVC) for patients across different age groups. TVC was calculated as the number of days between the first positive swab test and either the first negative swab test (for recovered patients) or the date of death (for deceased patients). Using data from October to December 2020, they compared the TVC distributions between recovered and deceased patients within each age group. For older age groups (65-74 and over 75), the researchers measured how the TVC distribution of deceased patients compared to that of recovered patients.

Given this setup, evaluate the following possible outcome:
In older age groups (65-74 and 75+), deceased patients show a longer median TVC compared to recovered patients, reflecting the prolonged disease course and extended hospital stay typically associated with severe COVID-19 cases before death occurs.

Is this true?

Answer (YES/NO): NO